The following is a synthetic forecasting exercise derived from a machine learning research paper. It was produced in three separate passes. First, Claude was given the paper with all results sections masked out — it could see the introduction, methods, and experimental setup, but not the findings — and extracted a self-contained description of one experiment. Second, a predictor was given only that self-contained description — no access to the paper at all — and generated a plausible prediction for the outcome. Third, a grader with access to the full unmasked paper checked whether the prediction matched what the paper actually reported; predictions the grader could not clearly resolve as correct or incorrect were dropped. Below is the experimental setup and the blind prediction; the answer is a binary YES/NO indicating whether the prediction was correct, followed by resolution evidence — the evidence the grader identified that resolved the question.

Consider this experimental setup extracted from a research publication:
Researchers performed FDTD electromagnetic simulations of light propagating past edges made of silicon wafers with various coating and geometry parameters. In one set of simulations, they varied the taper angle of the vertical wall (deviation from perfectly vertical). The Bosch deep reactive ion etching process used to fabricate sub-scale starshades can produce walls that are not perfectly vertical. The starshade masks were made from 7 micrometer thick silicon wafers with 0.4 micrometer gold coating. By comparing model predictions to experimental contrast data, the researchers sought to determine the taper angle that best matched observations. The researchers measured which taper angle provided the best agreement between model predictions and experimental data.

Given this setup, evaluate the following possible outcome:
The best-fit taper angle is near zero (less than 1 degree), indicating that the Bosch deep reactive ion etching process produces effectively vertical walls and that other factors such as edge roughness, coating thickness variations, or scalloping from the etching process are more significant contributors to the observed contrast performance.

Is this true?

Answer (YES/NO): NO